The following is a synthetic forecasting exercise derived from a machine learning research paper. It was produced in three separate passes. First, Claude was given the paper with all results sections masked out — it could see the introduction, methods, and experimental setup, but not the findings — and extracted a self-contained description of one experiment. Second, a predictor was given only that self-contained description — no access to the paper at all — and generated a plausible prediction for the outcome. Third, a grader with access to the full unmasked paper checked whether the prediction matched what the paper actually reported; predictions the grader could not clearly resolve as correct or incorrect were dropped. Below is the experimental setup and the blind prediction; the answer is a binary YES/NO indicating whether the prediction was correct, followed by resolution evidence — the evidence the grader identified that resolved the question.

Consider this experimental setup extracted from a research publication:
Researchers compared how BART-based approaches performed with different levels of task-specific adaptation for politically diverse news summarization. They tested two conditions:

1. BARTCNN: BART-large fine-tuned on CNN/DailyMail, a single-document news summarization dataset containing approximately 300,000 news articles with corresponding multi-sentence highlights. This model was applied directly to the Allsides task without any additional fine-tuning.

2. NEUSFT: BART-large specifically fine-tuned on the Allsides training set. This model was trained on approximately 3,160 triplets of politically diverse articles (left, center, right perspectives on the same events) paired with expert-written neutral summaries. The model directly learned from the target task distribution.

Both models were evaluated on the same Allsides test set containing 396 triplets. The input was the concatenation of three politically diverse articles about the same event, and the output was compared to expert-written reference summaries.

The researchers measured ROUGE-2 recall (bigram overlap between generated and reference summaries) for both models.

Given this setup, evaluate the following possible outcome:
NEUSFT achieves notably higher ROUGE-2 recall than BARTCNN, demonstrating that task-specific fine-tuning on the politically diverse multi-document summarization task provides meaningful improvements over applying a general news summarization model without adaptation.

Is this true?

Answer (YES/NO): NO